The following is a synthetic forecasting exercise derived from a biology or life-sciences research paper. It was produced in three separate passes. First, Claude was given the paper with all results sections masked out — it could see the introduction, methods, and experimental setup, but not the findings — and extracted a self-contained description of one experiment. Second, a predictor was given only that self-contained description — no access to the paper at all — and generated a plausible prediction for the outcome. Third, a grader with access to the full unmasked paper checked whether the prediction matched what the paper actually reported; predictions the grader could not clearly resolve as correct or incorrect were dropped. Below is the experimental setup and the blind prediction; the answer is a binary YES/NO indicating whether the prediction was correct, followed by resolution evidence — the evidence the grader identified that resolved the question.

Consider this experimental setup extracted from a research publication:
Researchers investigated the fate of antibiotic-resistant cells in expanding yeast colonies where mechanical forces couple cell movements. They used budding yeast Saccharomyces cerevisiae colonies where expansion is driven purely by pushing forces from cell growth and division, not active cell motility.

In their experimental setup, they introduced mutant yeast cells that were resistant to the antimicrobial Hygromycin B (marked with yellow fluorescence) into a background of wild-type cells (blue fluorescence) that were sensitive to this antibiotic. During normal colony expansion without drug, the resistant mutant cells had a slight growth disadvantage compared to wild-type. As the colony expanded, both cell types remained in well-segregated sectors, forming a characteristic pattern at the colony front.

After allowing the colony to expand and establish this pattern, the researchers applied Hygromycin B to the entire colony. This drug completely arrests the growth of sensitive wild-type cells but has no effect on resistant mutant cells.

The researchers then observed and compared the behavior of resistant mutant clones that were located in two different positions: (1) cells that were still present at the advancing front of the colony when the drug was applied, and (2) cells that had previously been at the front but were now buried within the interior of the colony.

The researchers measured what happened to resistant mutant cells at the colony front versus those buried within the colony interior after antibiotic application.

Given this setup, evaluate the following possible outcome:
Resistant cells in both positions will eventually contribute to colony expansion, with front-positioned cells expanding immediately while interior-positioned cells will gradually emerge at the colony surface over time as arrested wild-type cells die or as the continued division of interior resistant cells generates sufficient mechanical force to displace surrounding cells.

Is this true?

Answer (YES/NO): NO